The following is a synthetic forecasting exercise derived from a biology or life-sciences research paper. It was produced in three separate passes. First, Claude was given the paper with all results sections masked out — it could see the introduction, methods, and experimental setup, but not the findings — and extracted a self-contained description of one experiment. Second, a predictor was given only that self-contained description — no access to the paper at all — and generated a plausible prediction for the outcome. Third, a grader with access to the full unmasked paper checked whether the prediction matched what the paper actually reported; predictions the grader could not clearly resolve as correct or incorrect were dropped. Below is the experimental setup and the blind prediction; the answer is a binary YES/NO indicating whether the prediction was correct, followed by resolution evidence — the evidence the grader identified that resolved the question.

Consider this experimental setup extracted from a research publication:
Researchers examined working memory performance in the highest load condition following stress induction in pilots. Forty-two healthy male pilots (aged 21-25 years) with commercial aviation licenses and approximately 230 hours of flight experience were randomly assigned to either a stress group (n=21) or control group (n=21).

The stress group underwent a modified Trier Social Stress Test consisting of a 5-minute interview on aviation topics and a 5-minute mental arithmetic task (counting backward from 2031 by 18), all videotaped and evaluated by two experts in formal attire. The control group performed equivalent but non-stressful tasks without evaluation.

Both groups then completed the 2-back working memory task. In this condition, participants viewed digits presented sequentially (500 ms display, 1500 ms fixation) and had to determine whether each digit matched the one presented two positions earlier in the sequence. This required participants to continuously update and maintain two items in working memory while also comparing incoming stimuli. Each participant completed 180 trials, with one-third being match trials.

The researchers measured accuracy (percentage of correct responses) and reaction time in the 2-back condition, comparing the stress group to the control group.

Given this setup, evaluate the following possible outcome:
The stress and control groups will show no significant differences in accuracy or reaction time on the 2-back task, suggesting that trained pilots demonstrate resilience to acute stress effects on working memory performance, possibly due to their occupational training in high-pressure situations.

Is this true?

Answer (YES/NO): YES